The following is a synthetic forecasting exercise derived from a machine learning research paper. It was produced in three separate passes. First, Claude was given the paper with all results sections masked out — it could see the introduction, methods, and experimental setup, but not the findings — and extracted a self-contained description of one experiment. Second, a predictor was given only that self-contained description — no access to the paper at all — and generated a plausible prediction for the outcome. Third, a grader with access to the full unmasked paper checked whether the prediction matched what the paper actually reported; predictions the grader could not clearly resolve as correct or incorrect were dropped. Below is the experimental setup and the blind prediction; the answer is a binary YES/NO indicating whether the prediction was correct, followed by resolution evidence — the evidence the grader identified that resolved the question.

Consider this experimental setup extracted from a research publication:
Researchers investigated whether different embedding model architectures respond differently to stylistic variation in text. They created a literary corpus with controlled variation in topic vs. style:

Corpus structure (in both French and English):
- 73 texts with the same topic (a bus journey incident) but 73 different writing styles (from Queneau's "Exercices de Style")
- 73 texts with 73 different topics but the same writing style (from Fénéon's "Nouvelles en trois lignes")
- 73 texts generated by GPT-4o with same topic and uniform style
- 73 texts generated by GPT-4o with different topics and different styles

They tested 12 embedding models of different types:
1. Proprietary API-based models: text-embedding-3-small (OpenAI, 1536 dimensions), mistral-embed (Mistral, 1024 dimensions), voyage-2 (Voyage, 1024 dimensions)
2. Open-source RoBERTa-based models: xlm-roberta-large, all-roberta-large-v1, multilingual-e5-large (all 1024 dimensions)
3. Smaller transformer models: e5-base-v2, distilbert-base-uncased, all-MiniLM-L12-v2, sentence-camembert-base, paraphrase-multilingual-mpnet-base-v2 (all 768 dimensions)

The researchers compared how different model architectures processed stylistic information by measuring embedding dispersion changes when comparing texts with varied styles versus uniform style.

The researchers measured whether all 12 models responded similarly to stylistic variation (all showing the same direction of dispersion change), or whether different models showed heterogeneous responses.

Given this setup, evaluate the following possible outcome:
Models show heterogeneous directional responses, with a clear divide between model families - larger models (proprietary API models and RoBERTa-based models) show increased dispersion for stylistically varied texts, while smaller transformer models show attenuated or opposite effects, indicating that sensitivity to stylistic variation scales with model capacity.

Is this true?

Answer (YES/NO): NO